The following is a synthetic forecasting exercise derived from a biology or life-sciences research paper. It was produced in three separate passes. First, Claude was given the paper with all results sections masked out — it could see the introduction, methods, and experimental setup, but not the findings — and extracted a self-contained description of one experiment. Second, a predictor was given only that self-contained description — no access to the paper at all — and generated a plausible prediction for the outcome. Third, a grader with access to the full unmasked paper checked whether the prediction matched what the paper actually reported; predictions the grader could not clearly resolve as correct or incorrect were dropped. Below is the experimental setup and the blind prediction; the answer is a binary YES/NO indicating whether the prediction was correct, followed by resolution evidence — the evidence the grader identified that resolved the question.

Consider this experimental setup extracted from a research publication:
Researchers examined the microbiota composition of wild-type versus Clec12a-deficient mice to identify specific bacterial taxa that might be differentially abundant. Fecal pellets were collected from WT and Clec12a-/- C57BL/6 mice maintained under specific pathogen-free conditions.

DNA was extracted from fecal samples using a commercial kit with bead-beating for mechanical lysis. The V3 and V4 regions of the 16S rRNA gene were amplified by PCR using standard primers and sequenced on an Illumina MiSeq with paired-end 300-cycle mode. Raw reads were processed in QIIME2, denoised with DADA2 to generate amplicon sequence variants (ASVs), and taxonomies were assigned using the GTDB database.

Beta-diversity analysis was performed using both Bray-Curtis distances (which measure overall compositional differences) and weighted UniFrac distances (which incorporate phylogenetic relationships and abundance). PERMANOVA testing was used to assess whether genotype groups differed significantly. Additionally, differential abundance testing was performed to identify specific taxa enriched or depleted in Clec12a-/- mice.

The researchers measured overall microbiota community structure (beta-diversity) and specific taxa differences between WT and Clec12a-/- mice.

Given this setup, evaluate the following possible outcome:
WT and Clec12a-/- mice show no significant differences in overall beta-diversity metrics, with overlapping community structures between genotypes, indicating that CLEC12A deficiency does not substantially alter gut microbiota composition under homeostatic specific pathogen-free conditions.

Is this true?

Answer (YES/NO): NO